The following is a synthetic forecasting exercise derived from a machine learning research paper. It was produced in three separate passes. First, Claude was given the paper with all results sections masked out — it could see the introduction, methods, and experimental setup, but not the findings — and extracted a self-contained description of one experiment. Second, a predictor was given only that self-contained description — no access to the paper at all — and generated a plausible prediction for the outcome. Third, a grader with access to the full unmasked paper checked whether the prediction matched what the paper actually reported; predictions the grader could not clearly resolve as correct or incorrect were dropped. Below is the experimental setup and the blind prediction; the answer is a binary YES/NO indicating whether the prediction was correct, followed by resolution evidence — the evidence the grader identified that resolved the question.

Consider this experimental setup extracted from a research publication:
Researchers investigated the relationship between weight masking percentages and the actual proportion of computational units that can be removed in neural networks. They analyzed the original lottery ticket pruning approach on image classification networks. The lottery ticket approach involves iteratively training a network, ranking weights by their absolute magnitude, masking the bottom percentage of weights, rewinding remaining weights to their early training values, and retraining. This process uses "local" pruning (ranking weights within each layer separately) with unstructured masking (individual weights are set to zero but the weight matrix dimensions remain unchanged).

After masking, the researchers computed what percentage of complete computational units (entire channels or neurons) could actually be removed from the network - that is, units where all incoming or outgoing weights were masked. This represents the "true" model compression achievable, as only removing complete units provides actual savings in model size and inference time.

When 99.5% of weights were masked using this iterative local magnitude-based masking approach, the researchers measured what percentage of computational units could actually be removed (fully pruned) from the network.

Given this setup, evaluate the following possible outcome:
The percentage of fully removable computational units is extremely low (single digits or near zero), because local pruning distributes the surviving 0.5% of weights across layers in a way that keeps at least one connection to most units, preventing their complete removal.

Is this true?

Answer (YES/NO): NO